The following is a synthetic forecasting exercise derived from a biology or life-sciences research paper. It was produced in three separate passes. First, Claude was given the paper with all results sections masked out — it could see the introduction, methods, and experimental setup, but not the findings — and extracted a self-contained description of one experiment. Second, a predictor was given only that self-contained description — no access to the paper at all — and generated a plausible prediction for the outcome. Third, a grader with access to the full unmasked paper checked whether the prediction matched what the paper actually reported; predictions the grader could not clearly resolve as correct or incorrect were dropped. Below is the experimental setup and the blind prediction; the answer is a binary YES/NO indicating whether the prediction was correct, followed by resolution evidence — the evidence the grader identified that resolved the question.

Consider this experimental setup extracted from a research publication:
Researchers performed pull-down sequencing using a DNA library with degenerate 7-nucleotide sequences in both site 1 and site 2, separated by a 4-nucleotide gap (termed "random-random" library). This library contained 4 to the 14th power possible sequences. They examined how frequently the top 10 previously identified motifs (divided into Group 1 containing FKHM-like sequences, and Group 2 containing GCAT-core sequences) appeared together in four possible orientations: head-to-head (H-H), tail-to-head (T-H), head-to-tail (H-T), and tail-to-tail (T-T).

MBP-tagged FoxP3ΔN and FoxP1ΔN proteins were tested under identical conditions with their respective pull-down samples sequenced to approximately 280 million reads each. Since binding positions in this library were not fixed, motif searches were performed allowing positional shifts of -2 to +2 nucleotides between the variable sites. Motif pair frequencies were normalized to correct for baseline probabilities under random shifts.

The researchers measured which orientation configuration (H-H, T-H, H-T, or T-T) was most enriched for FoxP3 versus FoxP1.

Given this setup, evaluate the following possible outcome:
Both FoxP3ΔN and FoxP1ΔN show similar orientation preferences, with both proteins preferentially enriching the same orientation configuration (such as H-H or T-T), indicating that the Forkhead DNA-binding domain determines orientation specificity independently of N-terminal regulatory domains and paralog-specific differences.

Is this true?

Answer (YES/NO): NO